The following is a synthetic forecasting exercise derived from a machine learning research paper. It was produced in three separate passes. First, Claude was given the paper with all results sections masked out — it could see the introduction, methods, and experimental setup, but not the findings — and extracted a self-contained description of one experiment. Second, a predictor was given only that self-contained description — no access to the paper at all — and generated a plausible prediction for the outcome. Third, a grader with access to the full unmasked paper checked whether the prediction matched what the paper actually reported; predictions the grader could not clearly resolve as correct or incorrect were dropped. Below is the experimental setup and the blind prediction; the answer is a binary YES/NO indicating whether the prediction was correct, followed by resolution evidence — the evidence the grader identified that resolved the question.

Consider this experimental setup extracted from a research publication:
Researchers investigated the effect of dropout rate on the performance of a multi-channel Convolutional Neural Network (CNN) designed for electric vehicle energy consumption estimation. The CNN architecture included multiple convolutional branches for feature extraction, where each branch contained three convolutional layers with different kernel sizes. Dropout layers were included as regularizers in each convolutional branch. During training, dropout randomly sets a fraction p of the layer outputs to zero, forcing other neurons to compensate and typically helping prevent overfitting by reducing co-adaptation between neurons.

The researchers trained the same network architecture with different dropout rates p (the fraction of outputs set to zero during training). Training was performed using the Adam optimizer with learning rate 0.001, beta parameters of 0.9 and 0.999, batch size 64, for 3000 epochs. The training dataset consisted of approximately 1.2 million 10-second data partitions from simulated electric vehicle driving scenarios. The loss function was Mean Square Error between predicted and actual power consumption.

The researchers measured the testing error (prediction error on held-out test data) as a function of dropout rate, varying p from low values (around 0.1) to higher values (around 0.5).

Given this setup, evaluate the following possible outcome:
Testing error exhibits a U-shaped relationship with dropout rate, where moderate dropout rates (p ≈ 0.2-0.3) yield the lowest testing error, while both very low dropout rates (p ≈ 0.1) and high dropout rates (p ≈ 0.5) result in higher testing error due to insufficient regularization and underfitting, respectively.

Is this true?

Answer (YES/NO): NO